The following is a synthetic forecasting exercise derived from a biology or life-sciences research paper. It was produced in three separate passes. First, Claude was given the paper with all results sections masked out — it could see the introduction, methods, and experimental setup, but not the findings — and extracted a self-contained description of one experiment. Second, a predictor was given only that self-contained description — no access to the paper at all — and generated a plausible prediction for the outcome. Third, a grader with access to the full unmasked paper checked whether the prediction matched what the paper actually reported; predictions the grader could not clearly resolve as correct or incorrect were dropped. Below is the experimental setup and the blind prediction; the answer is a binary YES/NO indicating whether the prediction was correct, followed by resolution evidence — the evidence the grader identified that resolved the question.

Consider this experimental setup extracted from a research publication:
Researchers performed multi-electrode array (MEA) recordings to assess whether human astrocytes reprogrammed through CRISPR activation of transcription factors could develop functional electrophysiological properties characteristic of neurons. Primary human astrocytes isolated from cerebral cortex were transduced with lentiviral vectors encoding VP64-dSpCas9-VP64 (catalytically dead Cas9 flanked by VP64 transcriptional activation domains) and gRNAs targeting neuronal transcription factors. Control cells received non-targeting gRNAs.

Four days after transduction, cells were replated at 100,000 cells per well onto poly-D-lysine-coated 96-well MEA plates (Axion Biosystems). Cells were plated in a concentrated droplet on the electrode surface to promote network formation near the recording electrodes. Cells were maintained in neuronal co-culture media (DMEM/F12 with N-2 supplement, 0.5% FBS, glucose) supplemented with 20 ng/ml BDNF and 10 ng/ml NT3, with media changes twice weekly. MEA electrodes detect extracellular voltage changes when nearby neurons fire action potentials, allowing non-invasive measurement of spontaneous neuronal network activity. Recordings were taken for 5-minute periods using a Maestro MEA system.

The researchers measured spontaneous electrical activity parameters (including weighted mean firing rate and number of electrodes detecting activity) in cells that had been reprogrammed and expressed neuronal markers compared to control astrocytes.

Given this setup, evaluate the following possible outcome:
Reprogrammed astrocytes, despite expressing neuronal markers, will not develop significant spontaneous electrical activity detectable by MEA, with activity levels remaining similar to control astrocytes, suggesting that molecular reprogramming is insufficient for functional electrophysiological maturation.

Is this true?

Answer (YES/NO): NO